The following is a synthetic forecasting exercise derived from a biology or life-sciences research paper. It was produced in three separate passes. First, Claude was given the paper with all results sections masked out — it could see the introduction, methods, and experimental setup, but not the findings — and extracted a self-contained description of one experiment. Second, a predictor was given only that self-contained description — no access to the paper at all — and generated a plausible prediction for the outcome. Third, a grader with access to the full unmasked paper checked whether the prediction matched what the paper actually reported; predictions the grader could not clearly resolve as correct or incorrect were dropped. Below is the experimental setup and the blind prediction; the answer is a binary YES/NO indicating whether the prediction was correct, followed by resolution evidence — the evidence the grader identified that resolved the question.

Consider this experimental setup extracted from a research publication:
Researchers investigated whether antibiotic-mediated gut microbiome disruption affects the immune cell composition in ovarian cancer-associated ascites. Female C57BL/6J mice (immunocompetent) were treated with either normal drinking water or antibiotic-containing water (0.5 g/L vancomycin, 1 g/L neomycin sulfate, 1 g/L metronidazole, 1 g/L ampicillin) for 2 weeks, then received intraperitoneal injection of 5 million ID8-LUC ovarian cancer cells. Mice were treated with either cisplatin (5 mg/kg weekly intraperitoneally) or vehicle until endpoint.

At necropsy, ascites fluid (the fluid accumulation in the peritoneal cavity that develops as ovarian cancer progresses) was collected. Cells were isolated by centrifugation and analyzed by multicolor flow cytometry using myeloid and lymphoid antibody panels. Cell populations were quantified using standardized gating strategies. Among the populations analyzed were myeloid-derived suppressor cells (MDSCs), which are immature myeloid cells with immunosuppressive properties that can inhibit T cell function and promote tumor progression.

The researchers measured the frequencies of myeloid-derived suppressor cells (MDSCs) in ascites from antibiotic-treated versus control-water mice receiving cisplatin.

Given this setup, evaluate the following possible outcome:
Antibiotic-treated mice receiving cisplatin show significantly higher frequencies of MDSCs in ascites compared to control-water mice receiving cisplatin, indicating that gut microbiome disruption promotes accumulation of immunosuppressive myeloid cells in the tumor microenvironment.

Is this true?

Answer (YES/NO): NO